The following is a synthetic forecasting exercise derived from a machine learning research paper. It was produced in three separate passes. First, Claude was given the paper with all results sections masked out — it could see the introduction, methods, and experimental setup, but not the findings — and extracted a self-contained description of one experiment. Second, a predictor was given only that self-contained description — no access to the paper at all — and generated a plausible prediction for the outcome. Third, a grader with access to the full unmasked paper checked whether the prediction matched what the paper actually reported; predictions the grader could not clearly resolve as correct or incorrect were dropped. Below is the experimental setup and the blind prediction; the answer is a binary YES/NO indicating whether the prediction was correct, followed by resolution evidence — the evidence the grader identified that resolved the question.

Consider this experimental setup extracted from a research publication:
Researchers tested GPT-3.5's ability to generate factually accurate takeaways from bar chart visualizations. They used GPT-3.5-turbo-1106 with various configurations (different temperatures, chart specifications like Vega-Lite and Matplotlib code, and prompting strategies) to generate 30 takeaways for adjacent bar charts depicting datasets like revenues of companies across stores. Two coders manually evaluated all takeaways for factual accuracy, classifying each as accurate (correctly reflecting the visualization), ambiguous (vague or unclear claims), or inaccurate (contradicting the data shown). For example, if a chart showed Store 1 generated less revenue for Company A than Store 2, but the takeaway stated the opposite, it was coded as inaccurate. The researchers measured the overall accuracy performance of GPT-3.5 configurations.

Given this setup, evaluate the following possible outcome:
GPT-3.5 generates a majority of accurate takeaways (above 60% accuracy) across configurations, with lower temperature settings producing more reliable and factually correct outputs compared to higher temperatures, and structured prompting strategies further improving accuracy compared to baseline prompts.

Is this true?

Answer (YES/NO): NO